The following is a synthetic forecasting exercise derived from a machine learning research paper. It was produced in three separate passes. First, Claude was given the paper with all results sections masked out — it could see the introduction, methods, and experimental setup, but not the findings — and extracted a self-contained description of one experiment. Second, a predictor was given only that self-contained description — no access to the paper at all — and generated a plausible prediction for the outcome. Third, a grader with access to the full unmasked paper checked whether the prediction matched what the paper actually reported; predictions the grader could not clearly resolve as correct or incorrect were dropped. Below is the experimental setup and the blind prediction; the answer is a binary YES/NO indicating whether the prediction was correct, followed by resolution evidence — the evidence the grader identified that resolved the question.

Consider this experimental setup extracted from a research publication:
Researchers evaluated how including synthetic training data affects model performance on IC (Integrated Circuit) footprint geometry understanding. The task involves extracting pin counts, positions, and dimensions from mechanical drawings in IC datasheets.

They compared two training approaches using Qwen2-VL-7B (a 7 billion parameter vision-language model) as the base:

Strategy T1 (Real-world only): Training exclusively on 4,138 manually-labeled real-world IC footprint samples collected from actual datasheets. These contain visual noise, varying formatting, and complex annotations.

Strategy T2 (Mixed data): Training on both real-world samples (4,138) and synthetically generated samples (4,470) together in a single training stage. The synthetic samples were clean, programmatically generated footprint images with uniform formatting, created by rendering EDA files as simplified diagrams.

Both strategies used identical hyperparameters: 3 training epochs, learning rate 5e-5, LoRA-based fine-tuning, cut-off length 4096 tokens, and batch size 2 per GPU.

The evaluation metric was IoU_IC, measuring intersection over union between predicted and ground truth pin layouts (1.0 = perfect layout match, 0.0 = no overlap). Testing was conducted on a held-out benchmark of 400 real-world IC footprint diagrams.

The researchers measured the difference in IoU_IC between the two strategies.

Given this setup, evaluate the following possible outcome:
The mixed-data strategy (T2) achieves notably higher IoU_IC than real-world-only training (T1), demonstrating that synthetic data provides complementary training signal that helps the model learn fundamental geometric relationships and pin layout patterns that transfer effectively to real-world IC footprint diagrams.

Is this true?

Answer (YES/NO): YES